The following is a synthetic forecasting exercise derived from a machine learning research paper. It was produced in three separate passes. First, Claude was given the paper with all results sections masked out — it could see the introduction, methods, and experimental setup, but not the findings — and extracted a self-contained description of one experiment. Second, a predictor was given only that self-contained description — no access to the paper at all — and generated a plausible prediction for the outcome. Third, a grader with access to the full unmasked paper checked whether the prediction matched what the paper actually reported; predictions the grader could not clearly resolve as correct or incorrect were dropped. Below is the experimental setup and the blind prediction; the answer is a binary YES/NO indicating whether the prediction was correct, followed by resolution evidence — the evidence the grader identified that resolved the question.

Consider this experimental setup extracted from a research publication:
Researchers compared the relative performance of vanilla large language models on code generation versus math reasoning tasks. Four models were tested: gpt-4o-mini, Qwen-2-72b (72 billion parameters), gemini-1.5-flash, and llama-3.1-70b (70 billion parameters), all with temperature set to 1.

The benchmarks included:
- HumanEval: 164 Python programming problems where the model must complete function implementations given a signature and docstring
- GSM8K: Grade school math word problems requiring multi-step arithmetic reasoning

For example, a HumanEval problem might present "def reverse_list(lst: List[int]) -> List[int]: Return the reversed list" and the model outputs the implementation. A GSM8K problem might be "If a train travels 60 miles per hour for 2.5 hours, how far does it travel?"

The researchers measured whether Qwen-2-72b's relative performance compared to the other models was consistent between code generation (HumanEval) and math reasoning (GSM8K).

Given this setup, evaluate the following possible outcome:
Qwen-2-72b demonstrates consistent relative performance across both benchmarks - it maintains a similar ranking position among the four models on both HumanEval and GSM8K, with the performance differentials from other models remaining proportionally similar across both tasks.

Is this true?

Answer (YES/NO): NO